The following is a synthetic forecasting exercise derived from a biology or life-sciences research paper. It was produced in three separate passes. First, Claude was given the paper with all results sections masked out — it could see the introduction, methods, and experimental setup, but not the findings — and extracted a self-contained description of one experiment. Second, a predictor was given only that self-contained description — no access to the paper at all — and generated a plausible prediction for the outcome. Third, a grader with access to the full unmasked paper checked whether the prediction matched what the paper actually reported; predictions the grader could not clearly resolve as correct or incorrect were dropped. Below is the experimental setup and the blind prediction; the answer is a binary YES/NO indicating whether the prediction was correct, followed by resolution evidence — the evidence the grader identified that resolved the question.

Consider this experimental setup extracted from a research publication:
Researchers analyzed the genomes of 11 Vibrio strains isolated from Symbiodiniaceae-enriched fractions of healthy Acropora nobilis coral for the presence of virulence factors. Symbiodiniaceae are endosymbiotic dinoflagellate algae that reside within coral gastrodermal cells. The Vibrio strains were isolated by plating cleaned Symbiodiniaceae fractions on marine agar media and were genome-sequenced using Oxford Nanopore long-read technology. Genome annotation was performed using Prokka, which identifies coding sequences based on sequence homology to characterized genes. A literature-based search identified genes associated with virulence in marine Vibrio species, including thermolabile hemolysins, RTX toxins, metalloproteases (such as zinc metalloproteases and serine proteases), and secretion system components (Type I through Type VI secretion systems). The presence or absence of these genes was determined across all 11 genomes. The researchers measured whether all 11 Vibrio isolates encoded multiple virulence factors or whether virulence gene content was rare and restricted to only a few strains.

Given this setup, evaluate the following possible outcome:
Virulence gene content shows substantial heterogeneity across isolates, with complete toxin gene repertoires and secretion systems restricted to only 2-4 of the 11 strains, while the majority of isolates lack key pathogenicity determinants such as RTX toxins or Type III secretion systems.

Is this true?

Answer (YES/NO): NO